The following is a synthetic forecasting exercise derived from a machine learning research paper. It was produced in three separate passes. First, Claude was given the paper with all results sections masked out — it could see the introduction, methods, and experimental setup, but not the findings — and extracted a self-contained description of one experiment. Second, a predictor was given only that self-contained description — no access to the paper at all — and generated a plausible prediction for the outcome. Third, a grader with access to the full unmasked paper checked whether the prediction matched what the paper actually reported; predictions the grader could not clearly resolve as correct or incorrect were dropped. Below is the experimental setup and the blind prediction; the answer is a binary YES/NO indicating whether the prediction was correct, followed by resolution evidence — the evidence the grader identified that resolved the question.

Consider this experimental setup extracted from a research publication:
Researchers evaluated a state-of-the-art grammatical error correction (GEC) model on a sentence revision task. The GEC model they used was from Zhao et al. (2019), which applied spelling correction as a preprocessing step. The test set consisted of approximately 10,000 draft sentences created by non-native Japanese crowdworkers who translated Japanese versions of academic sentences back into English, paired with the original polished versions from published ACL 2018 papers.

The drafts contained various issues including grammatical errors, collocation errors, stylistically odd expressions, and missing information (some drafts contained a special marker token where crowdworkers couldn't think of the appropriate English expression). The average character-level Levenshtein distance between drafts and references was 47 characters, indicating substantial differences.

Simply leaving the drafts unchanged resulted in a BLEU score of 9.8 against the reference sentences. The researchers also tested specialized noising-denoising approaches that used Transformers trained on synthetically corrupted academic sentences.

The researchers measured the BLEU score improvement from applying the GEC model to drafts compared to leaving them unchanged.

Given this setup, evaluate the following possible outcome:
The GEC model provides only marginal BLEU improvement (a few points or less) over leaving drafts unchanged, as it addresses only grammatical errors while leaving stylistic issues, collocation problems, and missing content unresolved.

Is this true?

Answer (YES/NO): YES